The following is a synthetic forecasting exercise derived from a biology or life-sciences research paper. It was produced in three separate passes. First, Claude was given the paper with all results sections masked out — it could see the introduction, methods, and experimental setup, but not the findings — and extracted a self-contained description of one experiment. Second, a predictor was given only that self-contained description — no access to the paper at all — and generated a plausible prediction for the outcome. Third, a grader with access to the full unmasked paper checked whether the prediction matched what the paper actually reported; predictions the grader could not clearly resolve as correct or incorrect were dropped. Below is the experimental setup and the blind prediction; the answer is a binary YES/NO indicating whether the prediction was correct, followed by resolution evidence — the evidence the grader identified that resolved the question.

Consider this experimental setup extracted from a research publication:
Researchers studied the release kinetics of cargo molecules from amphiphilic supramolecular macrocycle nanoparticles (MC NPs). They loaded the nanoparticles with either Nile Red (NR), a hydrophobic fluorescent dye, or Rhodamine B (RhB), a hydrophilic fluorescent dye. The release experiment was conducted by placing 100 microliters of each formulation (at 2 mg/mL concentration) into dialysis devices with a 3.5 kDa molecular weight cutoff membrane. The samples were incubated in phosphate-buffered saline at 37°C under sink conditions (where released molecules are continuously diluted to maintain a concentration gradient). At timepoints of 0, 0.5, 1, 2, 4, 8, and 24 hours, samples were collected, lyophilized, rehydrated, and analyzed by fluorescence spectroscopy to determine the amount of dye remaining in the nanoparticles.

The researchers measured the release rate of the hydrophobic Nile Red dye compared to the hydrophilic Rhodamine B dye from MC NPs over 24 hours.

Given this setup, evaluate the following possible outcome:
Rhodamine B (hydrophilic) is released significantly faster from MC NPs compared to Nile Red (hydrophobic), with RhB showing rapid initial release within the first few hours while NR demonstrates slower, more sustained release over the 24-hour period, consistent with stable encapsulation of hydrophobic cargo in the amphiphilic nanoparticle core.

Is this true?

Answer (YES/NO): YES